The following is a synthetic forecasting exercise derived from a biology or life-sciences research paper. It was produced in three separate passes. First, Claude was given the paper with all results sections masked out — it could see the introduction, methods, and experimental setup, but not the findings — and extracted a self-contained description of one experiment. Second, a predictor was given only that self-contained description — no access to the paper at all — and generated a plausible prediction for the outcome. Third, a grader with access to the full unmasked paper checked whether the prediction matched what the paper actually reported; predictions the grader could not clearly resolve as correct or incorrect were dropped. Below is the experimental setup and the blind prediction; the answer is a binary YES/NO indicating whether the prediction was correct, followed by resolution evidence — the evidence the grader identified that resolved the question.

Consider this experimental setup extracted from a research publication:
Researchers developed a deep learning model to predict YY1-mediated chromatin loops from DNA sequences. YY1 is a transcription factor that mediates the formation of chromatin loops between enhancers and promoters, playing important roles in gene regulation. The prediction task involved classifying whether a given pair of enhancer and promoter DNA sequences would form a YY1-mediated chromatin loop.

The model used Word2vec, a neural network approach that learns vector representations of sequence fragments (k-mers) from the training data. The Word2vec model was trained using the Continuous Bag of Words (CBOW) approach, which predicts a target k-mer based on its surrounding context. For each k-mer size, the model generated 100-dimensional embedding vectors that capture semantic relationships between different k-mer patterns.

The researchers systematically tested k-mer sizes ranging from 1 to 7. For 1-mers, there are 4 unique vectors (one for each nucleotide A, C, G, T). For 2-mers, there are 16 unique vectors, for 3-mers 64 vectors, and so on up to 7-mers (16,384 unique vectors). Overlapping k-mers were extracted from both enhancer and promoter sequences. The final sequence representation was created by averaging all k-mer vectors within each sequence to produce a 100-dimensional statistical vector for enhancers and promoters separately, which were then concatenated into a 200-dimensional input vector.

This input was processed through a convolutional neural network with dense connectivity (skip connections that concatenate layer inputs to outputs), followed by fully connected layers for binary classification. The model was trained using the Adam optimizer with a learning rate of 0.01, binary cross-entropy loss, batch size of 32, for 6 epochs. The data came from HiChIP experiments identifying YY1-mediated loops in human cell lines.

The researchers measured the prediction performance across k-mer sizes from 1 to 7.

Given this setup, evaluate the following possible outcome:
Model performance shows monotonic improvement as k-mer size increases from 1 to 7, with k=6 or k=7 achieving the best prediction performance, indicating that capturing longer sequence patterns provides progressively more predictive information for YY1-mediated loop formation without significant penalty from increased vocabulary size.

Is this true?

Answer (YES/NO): NO